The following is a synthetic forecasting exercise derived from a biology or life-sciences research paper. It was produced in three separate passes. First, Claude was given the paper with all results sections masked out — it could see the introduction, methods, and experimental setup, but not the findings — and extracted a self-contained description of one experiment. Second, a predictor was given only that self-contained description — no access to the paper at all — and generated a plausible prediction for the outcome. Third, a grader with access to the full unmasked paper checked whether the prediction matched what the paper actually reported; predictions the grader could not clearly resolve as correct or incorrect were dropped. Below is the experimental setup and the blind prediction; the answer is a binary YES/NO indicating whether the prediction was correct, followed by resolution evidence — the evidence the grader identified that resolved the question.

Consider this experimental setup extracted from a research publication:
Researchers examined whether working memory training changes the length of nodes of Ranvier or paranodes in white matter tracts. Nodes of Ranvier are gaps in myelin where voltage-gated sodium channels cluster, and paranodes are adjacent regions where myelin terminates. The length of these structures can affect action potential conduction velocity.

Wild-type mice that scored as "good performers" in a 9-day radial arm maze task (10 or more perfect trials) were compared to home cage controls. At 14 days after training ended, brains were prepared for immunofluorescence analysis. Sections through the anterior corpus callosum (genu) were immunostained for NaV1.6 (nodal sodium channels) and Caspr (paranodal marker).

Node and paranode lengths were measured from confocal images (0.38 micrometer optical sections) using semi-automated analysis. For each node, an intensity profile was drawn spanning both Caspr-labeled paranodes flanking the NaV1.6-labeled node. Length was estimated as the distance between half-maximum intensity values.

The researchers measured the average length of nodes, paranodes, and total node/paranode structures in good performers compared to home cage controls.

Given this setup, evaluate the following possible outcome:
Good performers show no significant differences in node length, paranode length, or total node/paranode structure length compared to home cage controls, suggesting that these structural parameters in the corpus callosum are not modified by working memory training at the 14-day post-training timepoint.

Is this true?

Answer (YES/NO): YES